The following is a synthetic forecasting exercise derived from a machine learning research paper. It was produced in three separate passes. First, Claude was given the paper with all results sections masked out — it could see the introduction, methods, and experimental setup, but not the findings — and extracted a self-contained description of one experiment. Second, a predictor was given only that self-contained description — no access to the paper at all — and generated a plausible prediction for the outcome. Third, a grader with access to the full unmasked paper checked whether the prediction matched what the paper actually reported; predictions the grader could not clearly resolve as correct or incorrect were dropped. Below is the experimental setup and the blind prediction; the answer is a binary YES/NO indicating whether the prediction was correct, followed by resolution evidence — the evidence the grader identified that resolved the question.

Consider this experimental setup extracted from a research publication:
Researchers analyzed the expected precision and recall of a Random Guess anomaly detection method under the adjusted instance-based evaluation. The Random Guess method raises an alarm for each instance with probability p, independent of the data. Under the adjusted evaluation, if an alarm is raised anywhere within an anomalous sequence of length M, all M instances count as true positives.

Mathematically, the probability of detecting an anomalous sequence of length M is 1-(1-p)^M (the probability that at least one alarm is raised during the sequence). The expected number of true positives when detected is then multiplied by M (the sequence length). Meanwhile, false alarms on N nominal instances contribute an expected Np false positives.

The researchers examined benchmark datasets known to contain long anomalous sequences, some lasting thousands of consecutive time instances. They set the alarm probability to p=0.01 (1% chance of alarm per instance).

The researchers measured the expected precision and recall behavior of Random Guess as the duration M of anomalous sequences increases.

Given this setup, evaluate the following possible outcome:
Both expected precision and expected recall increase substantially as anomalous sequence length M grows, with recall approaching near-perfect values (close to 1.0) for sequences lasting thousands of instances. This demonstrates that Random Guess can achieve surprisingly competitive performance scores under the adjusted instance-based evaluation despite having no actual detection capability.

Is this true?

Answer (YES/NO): YES